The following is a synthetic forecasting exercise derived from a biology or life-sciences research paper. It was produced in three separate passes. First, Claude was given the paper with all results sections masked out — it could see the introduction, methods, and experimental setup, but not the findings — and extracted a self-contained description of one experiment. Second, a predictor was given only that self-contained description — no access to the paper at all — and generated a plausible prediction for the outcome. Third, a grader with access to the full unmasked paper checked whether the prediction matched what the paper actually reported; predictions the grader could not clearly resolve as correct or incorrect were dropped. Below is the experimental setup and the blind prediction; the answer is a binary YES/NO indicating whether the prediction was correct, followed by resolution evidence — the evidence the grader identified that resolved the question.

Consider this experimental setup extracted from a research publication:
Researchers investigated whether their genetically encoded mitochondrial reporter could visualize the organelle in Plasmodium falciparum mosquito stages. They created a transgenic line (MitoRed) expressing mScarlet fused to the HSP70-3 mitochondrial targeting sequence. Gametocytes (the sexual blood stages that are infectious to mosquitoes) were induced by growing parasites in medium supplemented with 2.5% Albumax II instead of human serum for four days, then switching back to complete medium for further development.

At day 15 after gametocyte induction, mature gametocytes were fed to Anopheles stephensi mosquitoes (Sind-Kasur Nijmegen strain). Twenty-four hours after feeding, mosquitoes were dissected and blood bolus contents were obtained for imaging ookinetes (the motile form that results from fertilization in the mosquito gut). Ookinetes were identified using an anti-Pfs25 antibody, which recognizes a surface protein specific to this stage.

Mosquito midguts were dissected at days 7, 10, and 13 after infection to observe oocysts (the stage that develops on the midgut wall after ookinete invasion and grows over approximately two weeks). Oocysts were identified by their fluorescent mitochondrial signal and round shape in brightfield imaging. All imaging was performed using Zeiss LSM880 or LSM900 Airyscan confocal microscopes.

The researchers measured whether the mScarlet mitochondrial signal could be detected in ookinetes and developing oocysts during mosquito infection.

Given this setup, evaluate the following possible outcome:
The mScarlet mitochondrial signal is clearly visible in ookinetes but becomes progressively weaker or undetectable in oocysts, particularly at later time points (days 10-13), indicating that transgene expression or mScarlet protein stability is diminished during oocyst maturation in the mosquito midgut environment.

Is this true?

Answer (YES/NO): NO